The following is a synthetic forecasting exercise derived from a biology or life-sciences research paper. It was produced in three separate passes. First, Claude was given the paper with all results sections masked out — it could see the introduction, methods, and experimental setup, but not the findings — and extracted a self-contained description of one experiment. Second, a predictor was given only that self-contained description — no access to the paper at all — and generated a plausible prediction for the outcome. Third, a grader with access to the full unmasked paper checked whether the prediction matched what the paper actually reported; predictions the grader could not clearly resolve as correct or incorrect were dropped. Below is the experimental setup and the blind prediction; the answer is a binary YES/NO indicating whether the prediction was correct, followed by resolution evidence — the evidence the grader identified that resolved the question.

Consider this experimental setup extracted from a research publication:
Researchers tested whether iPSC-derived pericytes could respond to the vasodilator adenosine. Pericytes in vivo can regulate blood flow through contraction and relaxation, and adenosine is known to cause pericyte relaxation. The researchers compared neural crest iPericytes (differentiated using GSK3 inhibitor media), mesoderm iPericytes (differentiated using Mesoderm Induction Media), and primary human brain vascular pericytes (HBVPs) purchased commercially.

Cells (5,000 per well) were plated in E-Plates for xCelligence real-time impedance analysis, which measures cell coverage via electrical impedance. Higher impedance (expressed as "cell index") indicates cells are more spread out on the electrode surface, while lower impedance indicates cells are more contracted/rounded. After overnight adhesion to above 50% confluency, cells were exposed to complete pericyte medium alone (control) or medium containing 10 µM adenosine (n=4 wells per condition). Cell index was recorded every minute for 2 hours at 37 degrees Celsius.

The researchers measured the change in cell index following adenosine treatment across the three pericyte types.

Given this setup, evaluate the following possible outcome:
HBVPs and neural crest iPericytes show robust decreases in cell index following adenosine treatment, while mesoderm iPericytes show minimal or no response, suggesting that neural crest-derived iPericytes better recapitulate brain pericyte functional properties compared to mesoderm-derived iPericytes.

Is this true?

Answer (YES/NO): NO